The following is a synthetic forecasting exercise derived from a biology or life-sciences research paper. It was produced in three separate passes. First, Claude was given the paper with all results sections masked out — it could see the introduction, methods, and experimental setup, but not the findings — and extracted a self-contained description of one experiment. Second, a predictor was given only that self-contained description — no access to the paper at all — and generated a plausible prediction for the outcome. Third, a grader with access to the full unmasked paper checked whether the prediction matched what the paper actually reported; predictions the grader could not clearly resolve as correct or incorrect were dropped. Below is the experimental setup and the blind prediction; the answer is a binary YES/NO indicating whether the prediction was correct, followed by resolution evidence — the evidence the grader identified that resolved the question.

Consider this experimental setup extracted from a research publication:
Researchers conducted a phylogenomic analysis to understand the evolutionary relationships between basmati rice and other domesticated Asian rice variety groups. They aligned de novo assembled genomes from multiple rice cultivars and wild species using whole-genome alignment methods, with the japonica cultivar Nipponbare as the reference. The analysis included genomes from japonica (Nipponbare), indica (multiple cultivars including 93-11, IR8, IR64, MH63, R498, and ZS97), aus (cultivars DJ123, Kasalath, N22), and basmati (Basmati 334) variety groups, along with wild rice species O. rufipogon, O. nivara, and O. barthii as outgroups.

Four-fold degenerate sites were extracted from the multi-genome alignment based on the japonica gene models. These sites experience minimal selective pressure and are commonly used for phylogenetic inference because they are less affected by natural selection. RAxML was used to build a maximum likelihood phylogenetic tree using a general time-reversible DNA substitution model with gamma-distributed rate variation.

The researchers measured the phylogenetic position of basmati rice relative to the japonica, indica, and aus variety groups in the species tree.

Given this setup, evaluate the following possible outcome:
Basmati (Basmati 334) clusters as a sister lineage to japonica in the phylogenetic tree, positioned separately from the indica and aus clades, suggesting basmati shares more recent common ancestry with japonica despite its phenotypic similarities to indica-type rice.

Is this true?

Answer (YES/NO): YES